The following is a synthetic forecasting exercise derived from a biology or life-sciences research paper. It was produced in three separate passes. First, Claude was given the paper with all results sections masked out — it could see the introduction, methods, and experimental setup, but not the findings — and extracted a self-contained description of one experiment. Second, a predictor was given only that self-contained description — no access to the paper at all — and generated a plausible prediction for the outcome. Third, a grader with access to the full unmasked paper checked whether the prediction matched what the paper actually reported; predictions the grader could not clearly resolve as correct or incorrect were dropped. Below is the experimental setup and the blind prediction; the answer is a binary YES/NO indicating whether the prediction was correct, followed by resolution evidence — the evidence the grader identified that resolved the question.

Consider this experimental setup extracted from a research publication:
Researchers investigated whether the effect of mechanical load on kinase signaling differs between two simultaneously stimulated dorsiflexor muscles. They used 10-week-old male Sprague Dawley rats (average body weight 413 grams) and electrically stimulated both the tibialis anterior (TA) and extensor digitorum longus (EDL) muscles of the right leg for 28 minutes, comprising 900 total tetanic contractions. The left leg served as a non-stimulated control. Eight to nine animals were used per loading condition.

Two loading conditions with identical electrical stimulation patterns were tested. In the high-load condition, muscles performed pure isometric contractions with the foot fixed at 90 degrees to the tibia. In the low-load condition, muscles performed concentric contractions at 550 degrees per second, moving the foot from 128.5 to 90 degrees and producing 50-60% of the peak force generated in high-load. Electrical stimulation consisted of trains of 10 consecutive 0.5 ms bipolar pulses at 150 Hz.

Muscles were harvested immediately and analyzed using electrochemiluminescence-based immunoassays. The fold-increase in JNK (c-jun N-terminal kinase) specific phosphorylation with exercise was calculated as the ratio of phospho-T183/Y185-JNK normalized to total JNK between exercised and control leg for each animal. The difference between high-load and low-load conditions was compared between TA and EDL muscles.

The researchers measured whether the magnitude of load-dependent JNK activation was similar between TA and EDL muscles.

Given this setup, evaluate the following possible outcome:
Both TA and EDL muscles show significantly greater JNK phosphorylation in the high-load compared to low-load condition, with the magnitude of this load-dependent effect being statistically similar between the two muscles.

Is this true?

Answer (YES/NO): YES